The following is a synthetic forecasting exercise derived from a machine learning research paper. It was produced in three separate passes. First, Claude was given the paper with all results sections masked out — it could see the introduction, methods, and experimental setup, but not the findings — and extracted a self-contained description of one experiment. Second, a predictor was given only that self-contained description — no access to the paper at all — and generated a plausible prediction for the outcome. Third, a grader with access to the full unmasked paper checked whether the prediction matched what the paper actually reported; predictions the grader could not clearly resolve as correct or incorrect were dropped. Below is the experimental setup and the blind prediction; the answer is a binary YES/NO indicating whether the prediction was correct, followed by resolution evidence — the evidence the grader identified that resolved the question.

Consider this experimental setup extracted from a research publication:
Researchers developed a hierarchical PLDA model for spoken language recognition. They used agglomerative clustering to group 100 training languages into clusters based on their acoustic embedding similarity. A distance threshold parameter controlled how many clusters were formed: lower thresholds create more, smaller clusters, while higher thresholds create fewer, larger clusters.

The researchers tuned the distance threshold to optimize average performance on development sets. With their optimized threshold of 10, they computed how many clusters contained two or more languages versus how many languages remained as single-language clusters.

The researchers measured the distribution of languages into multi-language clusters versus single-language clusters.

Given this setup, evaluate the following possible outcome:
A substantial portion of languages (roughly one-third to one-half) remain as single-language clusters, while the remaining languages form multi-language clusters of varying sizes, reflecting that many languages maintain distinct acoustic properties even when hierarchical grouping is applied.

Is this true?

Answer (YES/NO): NO